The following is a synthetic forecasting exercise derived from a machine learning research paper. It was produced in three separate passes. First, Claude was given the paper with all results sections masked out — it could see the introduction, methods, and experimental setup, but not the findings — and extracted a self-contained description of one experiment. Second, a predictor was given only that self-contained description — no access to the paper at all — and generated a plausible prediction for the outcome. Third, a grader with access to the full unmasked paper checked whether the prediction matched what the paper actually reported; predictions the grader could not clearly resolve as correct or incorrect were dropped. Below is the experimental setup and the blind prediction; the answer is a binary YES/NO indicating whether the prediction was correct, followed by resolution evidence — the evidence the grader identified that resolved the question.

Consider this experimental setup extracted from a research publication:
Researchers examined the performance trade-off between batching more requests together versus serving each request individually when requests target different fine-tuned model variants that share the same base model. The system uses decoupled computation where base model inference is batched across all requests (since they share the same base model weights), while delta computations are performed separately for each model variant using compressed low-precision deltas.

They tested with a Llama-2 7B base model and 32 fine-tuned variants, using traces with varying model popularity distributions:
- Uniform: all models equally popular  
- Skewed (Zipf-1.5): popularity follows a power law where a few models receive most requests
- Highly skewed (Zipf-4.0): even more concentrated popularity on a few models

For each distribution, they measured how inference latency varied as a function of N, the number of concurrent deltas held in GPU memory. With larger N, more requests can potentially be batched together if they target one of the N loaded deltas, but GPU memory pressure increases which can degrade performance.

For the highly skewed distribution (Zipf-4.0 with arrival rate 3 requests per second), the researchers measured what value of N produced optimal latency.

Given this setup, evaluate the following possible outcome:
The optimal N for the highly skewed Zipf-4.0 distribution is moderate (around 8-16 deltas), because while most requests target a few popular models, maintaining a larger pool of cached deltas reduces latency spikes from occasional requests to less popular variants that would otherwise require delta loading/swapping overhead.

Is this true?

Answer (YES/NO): NO